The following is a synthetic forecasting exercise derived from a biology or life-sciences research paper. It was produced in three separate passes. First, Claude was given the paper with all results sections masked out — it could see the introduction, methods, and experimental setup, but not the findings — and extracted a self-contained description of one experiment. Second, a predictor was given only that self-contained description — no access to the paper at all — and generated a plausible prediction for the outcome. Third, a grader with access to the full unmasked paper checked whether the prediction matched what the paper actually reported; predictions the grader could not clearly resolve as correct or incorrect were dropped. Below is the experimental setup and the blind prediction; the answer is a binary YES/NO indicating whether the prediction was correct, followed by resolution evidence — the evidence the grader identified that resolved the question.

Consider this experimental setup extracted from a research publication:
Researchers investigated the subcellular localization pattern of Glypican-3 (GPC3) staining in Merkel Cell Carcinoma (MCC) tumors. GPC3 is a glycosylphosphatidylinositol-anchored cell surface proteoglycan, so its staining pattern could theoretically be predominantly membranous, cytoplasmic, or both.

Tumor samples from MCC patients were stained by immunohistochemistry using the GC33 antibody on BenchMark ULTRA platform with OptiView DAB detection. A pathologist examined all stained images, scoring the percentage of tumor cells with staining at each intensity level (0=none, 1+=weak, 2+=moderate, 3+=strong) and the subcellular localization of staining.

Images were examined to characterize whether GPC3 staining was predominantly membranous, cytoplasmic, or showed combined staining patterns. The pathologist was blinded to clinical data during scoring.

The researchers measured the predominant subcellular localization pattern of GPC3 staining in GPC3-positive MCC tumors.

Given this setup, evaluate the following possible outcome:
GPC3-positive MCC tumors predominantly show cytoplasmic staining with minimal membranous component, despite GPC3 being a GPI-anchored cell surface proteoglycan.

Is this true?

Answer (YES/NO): NO